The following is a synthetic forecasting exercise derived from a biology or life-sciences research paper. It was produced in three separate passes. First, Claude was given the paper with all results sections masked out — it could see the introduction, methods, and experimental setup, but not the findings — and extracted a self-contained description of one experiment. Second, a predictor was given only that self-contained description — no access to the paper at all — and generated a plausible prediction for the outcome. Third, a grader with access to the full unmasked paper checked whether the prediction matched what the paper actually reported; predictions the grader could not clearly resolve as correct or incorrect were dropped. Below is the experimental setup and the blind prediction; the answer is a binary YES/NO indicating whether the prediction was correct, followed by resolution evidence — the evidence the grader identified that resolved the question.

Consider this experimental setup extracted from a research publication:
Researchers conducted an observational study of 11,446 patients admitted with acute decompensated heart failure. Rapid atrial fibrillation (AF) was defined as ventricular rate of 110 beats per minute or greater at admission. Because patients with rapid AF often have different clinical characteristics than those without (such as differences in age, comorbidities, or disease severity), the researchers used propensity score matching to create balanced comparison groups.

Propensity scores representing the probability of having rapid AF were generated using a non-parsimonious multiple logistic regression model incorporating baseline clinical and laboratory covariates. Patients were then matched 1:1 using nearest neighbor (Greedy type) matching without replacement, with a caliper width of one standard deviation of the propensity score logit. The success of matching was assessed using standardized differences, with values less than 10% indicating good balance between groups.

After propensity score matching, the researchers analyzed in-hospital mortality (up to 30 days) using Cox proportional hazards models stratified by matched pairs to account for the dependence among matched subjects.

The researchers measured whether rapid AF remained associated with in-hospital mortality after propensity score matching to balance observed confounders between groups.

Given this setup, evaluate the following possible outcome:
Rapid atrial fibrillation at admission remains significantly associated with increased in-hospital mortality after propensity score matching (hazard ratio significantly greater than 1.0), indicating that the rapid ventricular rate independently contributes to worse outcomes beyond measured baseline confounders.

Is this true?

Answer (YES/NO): NO